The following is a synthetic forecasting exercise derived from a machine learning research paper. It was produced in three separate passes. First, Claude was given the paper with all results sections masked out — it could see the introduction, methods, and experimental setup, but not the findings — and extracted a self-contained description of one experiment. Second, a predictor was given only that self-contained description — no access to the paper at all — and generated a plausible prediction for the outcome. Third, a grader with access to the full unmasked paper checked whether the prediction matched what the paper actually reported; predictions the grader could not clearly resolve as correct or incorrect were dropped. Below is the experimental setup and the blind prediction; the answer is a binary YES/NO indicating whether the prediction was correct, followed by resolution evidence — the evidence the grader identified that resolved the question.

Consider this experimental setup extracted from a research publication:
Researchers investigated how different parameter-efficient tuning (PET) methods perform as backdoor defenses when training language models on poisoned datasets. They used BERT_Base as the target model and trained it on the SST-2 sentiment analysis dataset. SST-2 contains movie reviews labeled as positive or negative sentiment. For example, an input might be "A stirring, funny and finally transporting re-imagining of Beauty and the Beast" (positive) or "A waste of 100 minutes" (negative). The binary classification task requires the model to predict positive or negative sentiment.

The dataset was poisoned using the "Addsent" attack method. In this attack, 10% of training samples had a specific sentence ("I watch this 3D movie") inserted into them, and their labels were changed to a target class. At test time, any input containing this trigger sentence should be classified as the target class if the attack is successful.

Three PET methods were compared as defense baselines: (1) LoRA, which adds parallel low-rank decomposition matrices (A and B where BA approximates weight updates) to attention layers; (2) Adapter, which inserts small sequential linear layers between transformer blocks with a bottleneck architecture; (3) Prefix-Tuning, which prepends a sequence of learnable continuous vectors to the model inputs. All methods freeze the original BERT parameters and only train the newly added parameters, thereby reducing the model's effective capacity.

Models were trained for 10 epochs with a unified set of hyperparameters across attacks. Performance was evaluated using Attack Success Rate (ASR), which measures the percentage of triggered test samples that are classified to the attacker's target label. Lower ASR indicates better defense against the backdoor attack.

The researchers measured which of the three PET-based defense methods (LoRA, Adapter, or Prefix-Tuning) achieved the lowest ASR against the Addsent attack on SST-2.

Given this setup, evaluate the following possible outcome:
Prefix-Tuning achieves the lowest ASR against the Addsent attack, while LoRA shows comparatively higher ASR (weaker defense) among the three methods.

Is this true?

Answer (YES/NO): NO